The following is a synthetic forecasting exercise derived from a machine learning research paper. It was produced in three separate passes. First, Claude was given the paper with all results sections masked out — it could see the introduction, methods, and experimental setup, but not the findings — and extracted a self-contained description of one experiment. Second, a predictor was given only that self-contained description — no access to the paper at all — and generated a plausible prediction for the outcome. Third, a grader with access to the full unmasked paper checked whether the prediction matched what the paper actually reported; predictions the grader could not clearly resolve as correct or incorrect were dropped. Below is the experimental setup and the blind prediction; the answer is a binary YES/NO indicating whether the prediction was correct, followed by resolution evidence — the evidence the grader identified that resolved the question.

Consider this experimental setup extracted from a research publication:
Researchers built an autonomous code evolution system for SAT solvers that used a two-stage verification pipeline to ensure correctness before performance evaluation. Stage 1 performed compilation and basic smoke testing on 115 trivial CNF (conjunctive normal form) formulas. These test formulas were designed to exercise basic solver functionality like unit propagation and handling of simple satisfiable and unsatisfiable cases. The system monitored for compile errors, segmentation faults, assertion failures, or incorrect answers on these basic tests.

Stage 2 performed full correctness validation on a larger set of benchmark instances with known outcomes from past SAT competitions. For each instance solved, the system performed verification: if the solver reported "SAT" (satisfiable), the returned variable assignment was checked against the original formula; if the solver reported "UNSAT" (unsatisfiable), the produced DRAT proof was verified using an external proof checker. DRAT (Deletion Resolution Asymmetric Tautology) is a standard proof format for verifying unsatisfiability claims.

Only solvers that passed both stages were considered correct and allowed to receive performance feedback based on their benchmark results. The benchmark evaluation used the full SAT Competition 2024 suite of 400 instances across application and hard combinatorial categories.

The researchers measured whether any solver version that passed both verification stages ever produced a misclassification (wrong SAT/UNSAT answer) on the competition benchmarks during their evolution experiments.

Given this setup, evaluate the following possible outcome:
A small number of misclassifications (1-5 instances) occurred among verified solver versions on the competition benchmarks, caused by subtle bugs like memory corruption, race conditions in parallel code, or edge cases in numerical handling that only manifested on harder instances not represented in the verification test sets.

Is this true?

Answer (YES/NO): NO